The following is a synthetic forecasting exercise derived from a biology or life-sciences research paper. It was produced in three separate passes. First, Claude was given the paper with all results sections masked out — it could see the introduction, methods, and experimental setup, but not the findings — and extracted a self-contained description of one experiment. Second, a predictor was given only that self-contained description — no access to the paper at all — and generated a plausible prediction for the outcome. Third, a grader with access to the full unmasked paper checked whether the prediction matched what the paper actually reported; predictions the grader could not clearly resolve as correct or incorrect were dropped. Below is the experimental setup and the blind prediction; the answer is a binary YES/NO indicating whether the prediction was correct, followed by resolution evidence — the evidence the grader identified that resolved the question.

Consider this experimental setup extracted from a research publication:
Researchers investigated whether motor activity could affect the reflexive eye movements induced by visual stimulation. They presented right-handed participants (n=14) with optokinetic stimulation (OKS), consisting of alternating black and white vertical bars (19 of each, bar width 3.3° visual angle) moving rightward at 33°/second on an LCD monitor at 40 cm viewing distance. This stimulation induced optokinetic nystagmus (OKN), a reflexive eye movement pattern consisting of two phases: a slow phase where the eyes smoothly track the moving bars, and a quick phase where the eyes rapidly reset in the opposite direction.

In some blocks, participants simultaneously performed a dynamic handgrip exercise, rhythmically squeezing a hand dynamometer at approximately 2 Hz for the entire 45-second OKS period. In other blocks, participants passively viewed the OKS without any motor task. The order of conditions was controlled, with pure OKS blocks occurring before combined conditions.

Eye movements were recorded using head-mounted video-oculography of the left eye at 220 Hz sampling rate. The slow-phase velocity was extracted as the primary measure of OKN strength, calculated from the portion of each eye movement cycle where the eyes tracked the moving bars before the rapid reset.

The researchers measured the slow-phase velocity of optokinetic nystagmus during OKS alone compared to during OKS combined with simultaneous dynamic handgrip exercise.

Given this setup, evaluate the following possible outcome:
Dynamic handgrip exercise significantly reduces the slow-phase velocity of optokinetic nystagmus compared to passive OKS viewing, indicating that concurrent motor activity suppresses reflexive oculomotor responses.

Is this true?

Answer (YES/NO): NO